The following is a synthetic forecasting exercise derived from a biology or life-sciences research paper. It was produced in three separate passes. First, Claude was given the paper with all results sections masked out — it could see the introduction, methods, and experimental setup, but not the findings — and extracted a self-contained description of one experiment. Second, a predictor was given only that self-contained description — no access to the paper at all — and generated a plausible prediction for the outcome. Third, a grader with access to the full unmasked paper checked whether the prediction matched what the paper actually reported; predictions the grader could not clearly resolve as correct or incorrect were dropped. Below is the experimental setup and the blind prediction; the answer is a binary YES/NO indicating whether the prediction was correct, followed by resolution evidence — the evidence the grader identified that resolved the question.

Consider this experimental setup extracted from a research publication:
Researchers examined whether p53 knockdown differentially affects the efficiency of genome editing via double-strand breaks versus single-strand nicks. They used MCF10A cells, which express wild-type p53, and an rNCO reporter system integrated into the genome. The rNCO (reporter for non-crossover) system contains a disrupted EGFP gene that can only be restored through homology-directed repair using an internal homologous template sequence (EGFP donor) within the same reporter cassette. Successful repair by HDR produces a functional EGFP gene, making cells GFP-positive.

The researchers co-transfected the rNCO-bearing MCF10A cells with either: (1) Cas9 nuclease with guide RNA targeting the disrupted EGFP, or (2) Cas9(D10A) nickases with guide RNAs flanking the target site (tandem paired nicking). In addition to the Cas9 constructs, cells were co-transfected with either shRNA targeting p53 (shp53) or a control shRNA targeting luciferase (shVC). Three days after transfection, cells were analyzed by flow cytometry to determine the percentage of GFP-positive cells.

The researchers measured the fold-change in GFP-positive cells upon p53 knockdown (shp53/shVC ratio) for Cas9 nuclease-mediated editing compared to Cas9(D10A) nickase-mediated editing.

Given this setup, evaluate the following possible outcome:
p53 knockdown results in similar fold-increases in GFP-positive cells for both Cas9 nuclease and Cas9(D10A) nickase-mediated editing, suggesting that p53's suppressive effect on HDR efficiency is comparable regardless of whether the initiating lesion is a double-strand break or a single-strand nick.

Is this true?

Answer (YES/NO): NO